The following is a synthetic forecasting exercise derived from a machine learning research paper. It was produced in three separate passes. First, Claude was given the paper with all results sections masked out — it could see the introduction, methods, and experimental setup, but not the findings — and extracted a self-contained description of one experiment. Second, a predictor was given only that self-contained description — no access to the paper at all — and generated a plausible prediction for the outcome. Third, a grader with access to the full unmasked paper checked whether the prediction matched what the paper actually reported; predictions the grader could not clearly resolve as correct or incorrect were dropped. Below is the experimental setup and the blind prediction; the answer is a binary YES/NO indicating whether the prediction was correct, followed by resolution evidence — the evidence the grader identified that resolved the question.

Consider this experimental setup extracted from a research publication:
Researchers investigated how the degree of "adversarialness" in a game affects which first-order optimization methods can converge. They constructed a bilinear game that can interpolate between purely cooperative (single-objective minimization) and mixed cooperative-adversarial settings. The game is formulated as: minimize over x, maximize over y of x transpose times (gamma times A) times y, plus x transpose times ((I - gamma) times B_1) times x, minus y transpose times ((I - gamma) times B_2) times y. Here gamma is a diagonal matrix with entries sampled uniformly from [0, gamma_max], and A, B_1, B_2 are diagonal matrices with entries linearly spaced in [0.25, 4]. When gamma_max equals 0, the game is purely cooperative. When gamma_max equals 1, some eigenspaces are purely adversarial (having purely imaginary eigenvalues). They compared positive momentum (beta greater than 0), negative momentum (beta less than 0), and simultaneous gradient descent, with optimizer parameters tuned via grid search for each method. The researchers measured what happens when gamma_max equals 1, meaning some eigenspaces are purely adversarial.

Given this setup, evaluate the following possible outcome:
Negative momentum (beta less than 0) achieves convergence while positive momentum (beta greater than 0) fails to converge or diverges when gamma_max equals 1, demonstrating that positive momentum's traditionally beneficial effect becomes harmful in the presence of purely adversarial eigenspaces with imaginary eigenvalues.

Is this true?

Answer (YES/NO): NO